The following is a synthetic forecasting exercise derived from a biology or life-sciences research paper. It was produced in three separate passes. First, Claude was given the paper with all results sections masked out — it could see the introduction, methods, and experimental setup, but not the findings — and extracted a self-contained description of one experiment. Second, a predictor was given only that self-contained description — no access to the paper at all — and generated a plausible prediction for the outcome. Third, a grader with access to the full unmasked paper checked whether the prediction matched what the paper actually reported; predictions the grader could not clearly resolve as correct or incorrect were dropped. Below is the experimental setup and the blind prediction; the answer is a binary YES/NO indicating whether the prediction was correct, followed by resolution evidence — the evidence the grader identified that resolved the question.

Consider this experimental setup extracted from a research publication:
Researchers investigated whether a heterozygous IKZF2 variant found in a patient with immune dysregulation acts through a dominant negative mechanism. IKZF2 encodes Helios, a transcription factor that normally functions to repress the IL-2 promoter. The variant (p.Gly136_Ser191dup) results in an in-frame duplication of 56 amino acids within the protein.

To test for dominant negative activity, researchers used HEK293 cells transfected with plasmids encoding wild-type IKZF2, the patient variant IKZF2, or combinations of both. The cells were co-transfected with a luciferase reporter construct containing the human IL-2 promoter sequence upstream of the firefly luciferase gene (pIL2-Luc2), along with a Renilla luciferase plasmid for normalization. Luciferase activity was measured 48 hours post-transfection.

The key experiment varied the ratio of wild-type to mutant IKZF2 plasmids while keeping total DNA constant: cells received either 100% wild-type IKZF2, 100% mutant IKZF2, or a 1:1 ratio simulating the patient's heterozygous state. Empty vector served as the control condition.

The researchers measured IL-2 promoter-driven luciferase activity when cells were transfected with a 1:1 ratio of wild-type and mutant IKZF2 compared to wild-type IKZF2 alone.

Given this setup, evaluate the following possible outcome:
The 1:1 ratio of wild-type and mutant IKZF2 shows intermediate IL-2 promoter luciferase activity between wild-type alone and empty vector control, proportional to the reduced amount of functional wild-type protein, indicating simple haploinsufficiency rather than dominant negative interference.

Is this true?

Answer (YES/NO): NO